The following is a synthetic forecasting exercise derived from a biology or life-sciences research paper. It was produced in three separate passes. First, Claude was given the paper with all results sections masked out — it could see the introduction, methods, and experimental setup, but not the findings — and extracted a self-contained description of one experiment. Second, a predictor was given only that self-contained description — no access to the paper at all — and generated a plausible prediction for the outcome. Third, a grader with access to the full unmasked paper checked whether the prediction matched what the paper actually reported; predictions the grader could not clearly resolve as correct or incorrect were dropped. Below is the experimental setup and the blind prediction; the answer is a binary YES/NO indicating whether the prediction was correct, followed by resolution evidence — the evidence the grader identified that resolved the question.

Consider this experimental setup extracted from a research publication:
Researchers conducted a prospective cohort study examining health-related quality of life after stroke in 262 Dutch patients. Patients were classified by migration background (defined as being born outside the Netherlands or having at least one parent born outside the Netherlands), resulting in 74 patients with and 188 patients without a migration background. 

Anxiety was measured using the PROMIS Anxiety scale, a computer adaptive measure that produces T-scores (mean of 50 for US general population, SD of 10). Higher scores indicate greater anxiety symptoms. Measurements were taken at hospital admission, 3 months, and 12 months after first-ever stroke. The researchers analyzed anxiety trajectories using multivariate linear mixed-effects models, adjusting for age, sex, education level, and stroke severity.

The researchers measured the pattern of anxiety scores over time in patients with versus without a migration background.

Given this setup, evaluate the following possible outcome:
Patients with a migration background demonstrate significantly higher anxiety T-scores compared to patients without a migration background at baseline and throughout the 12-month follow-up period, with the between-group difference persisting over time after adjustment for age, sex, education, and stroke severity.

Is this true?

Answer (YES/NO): NO